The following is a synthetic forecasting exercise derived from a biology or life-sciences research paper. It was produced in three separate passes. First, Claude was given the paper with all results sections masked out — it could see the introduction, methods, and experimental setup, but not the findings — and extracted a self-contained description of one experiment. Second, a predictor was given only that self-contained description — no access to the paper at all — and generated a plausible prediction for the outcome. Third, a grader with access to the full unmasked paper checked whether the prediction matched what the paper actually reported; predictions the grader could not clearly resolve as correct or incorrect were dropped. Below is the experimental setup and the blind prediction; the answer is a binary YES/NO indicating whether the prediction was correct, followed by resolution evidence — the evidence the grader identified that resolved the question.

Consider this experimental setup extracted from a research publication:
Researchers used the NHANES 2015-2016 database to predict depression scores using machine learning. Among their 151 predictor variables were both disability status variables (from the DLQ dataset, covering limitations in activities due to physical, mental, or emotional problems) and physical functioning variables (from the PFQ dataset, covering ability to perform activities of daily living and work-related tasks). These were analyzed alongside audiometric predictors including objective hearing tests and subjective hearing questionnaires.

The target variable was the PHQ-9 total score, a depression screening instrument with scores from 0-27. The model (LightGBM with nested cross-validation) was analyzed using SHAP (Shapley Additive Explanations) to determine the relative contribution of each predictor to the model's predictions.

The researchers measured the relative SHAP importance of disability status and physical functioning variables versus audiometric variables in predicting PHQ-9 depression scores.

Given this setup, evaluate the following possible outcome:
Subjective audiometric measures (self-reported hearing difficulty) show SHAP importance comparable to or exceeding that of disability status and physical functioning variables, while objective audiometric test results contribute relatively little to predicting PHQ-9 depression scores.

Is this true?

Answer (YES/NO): NO